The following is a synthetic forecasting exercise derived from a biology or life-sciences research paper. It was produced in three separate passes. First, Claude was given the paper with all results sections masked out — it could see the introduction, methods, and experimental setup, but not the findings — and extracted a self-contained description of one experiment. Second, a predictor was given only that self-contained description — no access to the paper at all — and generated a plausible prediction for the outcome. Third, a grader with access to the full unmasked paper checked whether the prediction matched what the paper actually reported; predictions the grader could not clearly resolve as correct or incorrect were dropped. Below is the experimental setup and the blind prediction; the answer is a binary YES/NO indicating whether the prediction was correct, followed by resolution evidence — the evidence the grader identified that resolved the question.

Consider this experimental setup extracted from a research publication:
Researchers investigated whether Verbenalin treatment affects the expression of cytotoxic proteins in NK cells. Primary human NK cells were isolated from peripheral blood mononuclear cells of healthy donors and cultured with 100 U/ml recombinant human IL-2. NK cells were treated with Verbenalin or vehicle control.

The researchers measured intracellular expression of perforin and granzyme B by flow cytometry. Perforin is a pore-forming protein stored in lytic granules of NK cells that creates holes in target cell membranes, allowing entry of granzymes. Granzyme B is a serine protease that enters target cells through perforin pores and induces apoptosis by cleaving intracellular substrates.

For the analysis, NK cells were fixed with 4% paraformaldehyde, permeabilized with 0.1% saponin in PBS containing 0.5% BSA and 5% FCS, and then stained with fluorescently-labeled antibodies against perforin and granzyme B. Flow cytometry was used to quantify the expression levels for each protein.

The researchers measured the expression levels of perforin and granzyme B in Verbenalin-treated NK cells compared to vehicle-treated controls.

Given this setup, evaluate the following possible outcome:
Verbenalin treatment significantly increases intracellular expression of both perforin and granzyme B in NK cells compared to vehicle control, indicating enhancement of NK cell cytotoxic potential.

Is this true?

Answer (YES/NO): NO